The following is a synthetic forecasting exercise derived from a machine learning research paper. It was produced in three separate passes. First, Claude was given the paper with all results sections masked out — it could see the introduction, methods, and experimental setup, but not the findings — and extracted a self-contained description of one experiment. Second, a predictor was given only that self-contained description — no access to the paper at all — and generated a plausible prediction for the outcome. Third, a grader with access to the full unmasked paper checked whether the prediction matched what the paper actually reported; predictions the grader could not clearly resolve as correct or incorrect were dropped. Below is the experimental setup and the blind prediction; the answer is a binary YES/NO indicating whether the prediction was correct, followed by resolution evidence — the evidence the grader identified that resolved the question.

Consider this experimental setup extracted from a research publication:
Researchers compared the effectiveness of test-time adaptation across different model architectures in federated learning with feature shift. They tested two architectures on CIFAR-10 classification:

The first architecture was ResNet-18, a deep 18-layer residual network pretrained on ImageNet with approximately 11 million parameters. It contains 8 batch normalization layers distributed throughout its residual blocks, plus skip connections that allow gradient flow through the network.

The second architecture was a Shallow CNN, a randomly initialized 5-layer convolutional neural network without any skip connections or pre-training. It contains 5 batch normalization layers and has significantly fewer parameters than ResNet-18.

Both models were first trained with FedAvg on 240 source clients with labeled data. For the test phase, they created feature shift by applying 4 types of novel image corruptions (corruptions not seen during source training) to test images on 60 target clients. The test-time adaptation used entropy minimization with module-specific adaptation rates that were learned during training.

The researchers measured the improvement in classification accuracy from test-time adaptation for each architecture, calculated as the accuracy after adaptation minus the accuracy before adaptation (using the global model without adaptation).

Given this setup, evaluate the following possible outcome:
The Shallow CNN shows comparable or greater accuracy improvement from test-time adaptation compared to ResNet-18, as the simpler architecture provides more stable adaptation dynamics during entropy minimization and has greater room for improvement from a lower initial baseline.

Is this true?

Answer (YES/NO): NO